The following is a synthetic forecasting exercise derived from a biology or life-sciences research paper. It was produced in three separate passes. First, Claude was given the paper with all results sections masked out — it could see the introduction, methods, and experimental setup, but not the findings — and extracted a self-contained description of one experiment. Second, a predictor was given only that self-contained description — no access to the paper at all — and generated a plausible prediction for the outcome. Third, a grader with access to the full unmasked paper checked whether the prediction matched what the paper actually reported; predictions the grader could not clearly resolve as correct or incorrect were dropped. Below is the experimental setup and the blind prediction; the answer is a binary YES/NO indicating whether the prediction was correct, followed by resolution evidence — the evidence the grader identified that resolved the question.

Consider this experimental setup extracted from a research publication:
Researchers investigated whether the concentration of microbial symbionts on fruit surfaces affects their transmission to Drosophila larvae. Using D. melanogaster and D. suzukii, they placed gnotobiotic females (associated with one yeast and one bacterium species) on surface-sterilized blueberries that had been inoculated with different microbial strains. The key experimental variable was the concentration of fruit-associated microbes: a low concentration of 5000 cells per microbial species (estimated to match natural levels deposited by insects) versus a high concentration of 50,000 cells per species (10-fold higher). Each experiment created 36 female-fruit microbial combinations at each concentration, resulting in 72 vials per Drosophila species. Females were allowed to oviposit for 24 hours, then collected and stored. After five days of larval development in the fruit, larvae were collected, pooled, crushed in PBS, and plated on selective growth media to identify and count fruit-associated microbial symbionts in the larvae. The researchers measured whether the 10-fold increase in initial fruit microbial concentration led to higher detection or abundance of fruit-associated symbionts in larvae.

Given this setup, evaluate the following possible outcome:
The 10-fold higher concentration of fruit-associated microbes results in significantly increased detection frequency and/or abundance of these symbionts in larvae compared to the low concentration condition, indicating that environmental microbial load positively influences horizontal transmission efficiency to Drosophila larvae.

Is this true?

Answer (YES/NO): NO